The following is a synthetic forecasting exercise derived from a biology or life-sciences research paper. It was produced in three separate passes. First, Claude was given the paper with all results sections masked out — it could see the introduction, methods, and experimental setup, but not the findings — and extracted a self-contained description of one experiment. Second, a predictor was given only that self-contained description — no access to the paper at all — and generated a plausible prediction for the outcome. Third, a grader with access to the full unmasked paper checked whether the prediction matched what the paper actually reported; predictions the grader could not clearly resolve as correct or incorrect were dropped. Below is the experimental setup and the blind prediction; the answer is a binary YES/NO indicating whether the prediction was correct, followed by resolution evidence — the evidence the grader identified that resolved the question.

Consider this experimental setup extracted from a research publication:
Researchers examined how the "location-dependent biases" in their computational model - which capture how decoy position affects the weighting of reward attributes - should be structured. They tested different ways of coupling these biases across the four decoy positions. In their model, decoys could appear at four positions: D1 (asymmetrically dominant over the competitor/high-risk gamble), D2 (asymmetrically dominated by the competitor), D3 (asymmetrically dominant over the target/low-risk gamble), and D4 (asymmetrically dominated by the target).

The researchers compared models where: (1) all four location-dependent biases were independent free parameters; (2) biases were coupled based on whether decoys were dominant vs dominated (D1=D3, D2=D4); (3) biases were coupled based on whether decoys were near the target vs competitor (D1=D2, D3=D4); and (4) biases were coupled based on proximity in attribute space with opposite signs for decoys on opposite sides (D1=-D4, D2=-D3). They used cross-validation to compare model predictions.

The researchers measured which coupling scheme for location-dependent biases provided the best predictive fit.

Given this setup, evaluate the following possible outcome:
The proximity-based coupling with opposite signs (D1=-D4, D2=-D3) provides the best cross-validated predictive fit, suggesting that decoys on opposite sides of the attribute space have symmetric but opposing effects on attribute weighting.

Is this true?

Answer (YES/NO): NO